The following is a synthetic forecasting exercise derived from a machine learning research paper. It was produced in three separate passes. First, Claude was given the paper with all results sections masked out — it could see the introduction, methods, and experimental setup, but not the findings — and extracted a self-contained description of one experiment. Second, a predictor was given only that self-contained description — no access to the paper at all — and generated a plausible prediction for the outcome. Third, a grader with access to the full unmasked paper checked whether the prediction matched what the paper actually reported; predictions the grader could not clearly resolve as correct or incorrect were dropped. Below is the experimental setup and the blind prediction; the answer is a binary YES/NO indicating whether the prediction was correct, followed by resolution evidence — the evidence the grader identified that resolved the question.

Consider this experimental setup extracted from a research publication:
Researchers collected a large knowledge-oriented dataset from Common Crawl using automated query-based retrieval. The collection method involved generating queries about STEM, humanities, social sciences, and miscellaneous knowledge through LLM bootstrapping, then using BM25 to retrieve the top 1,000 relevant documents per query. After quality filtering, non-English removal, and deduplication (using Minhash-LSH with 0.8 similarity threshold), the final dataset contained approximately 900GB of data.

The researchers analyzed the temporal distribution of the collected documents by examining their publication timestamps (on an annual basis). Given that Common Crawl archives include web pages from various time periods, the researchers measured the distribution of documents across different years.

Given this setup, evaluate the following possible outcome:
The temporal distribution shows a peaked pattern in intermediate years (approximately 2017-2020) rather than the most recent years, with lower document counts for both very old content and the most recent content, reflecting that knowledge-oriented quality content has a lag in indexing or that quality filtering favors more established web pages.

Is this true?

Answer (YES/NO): NO